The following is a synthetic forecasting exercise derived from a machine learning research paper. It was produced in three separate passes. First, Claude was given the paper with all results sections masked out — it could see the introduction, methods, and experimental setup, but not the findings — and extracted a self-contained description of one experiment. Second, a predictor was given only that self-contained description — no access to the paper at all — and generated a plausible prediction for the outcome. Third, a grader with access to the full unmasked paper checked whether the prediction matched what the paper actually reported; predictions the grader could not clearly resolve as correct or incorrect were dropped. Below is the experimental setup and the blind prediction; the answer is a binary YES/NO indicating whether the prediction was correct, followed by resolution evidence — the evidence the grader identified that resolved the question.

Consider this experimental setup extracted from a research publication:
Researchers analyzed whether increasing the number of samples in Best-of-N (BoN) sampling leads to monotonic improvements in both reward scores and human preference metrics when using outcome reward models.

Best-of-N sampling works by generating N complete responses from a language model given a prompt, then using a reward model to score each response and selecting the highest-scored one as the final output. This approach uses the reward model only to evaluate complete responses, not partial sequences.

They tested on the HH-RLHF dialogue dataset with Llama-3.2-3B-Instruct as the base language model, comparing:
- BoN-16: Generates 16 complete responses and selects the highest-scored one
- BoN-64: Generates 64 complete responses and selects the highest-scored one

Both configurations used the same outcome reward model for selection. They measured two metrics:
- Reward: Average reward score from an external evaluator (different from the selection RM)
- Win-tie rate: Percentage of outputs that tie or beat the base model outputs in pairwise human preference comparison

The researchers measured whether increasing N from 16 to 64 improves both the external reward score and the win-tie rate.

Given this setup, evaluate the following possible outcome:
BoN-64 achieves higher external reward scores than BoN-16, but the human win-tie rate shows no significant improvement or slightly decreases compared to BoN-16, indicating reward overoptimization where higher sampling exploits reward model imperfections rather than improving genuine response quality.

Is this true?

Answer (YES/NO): NO